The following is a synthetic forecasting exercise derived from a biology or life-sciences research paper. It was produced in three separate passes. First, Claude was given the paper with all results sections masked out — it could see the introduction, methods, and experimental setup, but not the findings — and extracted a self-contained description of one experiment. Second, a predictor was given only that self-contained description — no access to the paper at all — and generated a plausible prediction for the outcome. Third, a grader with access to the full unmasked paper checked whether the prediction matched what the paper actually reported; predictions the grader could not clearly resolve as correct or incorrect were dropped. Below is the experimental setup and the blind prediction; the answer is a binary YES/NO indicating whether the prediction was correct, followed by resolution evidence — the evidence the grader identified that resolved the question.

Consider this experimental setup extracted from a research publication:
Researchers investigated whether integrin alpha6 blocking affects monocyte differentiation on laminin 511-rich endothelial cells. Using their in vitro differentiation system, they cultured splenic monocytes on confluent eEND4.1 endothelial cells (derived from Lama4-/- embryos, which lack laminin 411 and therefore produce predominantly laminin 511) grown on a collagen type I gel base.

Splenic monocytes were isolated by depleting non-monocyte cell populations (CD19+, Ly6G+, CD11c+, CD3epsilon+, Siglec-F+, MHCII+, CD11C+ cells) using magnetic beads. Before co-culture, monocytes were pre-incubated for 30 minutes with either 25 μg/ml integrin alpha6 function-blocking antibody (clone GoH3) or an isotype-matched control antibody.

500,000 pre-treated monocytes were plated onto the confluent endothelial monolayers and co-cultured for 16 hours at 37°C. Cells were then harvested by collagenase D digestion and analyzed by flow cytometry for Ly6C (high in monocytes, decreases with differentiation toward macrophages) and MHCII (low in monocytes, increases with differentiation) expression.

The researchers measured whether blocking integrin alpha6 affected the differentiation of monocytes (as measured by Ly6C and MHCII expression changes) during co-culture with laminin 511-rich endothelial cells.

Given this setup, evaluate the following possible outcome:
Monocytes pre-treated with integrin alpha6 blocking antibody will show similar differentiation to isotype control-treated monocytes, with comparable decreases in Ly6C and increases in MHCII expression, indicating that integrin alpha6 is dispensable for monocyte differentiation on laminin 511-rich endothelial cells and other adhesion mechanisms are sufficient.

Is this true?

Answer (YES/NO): NO